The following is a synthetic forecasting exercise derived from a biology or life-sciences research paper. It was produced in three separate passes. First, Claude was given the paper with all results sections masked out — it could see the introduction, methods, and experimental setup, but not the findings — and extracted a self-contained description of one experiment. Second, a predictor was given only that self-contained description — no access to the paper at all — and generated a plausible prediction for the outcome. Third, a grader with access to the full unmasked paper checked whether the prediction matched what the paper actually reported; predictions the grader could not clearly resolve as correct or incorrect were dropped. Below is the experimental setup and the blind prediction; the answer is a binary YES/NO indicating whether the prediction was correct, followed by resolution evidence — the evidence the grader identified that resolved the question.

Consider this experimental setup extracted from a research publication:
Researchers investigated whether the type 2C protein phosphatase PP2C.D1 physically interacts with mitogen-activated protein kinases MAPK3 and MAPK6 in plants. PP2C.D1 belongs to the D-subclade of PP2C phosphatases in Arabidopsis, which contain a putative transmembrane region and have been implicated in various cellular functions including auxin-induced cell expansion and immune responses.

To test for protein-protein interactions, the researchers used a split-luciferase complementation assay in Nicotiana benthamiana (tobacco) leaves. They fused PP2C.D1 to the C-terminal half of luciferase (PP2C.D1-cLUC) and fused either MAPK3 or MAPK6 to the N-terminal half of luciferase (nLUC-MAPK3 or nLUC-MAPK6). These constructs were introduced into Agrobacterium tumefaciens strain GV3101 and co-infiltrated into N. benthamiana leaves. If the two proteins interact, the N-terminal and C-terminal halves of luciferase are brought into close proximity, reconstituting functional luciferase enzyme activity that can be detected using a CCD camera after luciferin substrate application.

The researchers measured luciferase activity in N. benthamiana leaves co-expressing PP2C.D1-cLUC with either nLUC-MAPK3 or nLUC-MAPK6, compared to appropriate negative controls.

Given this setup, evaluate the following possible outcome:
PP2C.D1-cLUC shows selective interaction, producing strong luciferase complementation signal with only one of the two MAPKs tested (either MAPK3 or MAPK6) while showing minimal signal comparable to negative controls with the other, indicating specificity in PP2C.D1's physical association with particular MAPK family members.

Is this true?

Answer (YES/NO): NO